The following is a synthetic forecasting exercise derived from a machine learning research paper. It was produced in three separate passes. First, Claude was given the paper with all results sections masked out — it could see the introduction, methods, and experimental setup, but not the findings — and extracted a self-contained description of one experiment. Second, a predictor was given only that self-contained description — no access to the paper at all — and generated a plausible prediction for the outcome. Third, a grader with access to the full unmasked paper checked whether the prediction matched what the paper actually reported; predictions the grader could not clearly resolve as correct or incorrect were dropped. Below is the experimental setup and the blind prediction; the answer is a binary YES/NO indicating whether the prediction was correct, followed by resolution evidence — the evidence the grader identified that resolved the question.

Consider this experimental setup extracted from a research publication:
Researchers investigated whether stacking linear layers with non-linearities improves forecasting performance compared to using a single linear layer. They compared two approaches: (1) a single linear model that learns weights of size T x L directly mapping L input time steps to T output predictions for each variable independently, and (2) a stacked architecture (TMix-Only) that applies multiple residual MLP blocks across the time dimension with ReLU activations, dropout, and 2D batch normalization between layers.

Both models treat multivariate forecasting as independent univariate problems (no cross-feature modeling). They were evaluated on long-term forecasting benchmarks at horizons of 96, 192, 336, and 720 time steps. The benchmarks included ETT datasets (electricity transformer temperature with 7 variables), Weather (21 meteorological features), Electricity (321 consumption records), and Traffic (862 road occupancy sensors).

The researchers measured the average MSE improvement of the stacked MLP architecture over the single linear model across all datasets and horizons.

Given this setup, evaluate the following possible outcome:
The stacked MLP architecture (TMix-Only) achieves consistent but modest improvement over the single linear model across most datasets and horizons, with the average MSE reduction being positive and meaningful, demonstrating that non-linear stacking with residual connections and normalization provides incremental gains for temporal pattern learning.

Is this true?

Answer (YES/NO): YES